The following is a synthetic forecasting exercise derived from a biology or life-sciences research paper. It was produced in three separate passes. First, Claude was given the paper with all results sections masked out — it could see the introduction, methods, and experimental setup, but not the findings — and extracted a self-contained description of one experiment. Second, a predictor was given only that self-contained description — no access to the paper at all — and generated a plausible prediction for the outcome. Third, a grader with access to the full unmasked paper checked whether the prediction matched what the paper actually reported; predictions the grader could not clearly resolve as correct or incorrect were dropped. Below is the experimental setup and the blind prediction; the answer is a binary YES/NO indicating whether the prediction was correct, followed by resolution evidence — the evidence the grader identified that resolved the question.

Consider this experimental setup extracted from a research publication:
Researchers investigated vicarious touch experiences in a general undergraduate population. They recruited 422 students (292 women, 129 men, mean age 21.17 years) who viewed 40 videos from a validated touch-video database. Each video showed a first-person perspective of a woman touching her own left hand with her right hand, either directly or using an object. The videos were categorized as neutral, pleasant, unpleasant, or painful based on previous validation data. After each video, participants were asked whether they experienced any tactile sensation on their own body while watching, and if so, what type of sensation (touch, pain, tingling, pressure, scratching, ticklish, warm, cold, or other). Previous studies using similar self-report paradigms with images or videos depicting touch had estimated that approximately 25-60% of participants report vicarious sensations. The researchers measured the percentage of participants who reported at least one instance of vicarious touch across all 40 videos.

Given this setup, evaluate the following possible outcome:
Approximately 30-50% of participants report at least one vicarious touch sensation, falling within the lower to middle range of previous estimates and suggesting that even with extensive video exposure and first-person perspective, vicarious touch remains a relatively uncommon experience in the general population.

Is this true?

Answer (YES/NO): NO